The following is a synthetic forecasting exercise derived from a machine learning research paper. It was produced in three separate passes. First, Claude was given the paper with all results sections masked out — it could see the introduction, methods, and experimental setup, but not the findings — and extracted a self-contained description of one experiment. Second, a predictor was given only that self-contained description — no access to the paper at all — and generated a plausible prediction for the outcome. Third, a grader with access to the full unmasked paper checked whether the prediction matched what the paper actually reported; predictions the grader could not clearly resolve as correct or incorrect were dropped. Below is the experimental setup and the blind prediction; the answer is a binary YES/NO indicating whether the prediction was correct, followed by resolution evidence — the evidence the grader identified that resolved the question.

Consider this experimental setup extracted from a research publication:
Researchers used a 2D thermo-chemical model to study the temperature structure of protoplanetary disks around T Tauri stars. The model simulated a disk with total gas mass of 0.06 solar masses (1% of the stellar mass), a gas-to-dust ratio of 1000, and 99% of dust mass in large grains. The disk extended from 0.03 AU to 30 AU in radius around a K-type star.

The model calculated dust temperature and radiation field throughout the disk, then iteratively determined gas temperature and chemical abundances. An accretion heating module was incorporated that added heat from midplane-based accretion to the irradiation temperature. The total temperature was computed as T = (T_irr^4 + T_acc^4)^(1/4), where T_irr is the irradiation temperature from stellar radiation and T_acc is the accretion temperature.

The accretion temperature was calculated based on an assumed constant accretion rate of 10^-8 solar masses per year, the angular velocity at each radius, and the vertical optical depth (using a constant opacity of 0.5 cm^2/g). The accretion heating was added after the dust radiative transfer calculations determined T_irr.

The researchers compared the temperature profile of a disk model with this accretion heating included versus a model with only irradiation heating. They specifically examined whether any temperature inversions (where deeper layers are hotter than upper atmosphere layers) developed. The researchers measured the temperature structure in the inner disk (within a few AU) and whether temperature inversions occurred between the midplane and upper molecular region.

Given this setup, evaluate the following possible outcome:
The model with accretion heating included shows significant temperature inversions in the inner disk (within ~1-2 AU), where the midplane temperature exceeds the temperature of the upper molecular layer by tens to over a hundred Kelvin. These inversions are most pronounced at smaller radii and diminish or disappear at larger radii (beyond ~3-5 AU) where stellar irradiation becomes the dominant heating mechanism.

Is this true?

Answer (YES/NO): NO